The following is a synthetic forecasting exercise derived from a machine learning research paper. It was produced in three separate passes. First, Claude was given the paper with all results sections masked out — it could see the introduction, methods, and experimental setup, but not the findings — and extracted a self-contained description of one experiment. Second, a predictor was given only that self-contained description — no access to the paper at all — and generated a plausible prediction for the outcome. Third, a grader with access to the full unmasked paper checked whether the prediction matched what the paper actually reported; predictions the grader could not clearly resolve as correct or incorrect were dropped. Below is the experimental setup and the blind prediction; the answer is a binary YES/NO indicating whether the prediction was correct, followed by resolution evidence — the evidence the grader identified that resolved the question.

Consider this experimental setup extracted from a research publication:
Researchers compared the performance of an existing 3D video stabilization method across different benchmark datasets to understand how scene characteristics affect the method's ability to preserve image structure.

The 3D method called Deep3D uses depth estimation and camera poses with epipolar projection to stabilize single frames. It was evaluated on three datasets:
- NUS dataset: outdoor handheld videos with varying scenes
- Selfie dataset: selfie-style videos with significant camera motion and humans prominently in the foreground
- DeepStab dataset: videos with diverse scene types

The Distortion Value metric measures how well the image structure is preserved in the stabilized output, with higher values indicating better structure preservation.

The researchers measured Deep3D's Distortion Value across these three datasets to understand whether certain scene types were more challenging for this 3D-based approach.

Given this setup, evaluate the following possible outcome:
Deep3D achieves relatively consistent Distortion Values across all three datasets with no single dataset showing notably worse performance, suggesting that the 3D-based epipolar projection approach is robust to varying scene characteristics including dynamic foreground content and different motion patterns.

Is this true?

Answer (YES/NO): NO